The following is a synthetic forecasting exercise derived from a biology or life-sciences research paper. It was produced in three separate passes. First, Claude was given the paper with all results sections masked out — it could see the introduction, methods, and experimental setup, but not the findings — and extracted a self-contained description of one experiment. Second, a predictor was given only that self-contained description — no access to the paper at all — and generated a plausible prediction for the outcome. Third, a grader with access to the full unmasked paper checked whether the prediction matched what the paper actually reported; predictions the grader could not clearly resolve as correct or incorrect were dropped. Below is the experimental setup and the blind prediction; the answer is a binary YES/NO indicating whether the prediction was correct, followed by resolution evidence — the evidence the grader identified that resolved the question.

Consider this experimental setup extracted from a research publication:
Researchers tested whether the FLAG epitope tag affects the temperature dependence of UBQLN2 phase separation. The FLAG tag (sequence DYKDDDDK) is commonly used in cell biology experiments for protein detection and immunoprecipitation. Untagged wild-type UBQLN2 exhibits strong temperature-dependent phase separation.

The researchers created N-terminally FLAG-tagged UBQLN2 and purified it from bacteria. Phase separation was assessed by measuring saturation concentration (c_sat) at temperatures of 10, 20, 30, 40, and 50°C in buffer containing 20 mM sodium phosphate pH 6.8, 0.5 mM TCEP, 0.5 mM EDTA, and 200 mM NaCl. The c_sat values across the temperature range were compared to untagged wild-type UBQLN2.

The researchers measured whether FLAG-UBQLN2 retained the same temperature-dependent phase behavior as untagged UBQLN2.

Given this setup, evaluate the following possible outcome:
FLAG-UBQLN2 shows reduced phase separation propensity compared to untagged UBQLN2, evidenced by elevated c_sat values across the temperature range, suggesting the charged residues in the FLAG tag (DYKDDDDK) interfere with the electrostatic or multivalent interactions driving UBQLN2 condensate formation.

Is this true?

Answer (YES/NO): YES